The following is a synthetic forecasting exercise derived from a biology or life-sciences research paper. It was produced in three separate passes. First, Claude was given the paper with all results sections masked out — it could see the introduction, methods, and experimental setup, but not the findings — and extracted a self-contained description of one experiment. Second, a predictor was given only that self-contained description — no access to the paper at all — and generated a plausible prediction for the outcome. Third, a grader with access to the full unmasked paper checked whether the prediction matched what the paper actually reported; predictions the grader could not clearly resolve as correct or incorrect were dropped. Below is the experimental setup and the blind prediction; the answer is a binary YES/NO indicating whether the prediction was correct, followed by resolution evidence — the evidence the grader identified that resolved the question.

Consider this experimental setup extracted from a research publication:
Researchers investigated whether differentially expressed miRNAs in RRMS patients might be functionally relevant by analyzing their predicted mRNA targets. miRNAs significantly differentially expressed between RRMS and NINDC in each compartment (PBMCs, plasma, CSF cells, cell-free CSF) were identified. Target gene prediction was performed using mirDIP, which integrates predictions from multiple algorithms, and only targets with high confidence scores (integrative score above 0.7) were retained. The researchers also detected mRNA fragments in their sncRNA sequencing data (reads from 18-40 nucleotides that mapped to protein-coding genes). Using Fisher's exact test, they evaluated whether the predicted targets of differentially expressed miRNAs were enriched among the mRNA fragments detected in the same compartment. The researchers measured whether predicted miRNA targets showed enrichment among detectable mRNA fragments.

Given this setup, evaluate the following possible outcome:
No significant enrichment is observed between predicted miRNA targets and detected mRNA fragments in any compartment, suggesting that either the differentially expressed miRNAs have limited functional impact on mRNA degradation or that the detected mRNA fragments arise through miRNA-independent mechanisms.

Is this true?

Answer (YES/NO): YES